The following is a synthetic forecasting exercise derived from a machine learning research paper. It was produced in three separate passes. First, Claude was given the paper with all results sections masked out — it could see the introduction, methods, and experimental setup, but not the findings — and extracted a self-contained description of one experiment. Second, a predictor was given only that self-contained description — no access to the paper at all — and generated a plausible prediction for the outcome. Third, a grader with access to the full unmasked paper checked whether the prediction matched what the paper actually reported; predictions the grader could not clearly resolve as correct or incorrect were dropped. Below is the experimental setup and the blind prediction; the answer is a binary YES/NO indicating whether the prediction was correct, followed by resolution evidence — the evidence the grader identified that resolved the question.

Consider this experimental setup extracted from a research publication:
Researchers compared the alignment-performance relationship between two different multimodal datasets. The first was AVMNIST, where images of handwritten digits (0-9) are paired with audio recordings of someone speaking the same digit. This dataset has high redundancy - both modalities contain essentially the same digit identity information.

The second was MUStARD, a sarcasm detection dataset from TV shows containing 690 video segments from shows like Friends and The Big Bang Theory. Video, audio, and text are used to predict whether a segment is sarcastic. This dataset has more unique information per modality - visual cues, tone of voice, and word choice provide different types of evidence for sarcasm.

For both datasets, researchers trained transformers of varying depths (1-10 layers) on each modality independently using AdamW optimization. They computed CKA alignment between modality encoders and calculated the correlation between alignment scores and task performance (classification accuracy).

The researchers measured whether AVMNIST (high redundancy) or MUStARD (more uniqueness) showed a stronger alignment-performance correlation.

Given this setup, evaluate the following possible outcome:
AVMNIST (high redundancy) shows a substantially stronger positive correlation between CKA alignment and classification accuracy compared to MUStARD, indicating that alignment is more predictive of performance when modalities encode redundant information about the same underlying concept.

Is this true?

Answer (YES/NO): YES